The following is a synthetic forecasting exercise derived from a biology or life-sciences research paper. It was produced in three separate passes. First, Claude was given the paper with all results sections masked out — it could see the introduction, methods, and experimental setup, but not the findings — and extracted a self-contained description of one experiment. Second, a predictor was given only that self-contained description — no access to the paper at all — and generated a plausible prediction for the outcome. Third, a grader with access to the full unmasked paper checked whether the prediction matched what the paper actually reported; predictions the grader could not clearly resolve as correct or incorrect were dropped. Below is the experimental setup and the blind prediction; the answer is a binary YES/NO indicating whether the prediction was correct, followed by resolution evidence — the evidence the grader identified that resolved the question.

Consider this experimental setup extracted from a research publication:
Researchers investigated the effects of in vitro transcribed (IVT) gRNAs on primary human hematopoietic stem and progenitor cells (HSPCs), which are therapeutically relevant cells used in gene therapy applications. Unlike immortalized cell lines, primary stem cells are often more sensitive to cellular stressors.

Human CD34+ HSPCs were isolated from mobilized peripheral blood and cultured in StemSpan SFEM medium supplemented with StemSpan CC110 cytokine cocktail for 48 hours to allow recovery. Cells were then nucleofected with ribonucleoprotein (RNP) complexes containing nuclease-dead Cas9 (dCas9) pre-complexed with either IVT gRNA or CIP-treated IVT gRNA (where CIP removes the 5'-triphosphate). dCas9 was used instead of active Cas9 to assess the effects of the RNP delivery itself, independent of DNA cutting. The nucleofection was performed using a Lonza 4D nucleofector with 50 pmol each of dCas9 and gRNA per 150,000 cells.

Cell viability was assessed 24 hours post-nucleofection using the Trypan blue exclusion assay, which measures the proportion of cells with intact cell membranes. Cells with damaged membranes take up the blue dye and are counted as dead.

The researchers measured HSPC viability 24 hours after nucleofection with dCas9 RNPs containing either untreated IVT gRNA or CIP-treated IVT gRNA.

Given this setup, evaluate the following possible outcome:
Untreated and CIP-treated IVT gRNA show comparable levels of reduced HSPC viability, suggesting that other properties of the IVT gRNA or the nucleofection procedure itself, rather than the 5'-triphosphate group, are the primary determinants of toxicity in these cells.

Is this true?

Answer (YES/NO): NO